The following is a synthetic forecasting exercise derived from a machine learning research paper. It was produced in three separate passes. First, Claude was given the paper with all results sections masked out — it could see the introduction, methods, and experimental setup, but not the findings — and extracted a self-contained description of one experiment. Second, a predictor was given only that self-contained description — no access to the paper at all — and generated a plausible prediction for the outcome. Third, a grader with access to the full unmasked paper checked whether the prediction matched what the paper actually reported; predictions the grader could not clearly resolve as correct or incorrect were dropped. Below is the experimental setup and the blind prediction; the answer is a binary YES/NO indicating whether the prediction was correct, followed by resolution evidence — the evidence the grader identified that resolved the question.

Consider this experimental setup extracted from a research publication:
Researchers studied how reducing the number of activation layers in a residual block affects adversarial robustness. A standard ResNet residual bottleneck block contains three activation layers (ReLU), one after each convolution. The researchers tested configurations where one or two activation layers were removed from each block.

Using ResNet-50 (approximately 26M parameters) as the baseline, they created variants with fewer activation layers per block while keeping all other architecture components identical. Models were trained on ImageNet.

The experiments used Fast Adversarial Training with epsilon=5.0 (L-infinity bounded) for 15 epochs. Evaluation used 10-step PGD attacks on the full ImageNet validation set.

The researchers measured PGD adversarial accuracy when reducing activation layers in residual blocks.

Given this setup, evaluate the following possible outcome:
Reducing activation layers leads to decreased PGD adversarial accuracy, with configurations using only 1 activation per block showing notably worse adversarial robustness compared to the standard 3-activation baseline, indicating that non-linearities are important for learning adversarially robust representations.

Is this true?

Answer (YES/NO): YES